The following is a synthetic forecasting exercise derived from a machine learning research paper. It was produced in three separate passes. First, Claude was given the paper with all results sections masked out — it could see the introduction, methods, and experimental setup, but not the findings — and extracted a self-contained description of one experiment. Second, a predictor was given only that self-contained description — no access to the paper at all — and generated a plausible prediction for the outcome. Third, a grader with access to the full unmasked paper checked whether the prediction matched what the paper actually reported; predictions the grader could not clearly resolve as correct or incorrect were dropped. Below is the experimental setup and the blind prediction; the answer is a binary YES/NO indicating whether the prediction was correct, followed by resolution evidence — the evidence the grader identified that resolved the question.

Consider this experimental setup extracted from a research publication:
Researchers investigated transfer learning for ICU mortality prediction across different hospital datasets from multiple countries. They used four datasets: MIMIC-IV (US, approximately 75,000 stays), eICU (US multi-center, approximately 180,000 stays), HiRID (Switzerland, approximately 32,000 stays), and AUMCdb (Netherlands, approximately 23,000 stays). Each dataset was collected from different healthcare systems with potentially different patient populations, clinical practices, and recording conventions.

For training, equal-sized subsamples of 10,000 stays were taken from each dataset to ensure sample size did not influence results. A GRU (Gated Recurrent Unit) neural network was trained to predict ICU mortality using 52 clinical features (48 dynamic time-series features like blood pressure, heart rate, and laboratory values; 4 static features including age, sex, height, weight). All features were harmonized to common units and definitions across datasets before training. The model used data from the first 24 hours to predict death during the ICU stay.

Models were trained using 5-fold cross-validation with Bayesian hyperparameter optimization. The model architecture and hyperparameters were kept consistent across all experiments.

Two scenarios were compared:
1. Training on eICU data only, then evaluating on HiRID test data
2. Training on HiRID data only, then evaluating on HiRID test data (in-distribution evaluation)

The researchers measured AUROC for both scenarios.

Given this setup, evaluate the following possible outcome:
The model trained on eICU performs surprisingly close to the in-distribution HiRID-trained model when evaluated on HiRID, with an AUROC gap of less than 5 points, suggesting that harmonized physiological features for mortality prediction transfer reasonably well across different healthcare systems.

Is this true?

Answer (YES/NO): NO